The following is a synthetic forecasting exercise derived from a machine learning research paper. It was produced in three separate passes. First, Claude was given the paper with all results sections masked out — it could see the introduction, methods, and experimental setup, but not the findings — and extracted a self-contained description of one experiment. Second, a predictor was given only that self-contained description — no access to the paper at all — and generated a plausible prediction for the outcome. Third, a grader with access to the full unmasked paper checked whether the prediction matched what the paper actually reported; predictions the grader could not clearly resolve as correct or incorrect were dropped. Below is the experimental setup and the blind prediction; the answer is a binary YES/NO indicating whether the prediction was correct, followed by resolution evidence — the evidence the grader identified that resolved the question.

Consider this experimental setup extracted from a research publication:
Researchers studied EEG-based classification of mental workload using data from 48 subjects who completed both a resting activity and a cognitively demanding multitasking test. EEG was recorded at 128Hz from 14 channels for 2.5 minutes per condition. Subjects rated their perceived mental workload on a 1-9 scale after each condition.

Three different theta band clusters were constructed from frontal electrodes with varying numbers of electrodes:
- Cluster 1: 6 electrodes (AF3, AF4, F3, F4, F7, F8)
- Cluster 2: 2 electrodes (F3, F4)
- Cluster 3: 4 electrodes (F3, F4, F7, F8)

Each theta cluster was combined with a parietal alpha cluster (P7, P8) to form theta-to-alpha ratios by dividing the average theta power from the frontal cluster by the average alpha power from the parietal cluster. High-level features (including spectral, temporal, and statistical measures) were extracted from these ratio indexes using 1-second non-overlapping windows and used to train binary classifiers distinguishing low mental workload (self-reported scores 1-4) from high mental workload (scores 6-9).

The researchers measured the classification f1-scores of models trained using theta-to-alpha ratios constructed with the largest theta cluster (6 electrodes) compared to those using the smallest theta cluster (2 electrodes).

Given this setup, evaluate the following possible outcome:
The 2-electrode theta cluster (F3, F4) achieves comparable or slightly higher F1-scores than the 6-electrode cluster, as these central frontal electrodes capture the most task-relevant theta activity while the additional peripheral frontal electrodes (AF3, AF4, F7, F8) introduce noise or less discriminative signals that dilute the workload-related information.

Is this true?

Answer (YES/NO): YES